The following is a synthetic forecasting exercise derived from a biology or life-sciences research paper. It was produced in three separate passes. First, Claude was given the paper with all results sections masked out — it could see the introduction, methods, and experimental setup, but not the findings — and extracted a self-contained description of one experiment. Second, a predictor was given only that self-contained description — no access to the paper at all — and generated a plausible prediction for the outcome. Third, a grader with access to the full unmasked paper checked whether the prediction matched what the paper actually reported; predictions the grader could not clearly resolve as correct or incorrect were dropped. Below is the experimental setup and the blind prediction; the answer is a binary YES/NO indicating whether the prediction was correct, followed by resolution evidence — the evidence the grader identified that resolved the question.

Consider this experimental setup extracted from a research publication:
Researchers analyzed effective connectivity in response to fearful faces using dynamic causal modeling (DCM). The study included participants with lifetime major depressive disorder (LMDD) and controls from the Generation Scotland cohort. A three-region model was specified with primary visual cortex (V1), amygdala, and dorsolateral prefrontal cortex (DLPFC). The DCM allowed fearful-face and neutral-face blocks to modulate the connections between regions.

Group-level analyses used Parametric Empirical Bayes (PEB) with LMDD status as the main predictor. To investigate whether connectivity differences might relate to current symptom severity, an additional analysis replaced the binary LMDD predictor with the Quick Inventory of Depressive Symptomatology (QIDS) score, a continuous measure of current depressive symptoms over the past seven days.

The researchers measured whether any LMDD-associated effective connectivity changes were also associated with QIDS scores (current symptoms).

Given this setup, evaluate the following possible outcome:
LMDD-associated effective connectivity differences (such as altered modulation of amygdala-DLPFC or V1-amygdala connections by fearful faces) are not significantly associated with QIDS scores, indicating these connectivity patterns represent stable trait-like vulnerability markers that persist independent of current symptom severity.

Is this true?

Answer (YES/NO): YES